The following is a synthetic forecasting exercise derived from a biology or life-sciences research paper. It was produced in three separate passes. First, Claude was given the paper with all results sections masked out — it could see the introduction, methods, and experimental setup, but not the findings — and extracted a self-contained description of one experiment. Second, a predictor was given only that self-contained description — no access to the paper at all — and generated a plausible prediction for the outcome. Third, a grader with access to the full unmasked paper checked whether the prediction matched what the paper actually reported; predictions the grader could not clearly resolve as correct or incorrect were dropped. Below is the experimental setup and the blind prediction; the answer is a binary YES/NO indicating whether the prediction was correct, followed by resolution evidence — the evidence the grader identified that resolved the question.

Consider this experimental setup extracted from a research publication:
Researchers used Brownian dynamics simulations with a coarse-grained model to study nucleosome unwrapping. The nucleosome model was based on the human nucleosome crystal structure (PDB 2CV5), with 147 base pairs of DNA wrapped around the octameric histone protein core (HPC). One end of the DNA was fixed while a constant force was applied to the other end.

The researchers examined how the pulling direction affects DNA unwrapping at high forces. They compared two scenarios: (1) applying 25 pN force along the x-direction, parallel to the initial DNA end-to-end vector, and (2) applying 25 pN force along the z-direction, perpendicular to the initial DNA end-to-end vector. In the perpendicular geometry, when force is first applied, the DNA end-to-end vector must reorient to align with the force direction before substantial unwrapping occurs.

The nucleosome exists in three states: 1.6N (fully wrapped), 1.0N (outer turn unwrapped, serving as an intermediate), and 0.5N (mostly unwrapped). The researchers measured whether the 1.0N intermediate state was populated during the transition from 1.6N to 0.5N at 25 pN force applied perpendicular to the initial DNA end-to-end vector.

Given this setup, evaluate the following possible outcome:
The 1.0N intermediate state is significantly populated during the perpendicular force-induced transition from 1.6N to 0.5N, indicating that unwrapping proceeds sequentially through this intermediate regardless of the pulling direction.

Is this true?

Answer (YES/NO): NO